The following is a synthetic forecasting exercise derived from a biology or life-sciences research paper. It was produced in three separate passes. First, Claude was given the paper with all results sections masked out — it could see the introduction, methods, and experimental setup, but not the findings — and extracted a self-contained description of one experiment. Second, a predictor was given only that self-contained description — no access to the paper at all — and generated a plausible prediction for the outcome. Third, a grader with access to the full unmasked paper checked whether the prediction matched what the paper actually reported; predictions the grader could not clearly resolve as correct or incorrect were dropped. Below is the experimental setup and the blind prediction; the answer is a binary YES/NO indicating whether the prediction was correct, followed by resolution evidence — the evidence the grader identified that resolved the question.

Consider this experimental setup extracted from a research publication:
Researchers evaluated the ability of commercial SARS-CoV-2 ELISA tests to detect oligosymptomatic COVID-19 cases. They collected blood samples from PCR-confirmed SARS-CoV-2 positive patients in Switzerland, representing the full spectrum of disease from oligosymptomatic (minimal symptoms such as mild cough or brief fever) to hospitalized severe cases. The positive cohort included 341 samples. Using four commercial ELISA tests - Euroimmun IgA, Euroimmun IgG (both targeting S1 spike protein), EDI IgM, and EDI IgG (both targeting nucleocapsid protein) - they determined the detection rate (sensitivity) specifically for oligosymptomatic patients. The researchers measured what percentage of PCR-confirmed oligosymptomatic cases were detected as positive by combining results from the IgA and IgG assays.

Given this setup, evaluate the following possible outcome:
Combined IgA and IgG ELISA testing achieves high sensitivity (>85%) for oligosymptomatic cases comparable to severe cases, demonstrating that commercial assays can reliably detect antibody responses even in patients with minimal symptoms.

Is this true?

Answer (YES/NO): NO